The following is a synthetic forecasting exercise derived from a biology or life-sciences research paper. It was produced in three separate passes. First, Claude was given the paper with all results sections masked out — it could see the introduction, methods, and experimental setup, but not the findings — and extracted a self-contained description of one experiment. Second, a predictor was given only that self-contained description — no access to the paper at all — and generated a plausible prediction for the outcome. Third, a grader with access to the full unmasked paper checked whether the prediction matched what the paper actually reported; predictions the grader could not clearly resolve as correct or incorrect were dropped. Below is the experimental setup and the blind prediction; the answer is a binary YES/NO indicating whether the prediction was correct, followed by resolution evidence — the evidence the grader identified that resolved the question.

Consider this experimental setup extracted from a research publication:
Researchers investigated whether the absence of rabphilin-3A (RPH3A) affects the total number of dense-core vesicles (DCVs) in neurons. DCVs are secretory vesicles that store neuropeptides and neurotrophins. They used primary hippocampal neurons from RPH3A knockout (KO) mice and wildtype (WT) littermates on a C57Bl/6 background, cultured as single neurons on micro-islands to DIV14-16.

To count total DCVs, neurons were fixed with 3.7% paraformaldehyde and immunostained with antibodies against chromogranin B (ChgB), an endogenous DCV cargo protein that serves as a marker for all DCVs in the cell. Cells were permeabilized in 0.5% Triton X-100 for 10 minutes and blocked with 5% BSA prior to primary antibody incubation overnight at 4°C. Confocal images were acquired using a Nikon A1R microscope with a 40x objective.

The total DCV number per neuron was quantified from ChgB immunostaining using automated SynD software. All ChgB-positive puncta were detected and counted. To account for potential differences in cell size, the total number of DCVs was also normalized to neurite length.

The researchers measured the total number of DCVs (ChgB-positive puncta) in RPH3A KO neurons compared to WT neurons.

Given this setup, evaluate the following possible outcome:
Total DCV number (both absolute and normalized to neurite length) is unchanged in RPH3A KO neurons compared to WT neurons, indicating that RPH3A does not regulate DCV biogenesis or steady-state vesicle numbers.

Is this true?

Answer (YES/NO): NO